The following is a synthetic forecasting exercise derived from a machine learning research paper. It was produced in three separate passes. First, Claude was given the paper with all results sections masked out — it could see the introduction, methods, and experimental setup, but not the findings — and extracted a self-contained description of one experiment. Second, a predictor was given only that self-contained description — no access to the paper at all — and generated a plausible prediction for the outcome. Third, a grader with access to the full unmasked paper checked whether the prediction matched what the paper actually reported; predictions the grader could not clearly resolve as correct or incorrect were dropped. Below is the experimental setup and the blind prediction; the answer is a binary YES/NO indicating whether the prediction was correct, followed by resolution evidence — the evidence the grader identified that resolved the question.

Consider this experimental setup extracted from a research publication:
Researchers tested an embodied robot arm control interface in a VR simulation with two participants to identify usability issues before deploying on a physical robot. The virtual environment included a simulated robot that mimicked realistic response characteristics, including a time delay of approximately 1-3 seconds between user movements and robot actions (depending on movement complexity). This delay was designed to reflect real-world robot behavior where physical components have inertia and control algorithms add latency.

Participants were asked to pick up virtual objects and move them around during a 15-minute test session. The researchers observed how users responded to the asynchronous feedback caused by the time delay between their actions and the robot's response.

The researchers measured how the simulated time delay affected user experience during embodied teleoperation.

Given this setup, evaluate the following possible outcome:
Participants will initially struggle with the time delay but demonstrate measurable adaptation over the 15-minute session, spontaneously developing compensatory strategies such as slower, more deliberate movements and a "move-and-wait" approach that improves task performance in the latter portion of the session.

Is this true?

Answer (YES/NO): NO